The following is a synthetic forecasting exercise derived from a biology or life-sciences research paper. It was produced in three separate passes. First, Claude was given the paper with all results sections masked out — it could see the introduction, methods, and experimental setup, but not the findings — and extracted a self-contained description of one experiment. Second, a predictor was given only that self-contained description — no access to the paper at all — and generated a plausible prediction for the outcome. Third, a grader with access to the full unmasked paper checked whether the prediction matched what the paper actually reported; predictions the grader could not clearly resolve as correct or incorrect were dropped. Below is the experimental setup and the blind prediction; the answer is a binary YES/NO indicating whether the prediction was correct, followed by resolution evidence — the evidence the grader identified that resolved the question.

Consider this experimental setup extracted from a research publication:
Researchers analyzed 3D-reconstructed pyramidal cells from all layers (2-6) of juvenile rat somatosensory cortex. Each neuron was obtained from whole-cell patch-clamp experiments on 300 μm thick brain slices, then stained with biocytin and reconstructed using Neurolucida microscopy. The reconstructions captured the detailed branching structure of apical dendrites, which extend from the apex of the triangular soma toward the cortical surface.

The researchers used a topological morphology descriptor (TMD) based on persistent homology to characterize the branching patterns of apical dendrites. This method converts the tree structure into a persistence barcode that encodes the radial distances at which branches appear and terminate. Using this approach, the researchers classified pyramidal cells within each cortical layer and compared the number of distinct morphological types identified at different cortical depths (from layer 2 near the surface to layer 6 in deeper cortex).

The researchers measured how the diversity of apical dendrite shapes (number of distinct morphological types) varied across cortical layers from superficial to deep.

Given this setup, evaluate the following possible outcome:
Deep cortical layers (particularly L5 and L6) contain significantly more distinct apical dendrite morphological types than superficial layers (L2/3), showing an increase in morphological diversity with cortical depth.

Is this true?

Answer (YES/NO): NO